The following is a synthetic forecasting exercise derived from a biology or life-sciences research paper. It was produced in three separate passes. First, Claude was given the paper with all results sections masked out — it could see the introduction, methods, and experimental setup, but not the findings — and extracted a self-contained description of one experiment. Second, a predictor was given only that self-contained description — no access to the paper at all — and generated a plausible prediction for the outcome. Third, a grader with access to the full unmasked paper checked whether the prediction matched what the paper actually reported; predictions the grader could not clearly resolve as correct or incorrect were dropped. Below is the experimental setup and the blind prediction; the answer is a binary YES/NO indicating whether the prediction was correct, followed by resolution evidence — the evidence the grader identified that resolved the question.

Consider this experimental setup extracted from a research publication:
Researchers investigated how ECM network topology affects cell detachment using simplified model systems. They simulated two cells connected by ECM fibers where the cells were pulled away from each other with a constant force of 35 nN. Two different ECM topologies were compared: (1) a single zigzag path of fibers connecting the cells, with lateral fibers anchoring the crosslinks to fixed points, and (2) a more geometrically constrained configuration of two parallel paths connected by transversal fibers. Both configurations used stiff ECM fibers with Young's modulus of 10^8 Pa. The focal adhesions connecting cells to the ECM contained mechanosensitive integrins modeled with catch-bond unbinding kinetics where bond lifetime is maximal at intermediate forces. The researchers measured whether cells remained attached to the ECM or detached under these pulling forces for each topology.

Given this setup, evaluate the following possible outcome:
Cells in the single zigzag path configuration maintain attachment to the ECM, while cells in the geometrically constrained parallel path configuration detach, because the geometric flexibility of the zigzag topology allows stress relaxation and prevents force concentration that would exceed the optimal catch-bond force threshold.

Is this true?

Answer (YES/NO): YES